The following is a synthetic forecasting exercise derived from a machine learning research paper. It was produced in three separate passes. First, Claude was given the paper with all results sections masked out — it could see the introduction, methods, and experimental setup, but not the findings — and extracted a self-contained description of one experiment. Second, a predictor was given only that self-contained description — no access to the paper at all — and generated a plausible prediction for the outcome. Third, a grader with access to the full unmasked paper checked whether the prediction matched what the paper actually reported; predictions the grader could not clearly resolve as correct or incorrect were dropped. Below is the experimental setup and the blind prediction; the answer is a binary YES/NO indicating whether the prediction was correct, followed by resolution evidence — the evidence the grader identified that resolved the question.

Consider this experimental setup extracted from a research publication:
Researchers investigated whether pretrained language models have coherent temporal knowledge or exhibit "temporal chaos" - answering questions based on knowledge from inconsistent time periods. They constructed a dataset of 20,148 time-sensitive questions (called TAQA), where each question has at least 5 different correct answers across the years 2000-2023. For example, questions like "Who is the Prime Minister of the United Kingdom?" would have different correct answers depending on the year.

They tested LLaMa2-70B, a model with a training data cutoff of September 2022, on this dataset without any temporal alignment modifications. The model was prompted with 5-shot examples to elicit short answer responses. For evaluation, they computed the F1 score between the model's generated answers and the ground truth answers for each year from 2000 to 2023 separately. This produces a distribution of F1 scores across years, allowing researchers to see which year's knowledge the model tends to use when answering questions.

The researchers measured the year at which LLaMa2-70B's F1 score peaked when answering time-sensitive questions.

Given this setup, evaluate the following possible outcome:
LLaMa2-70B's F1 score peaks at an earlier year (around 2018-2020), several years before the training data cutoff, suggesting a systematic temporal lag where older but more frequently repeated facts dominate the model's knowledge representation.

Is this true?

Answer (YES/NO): YES